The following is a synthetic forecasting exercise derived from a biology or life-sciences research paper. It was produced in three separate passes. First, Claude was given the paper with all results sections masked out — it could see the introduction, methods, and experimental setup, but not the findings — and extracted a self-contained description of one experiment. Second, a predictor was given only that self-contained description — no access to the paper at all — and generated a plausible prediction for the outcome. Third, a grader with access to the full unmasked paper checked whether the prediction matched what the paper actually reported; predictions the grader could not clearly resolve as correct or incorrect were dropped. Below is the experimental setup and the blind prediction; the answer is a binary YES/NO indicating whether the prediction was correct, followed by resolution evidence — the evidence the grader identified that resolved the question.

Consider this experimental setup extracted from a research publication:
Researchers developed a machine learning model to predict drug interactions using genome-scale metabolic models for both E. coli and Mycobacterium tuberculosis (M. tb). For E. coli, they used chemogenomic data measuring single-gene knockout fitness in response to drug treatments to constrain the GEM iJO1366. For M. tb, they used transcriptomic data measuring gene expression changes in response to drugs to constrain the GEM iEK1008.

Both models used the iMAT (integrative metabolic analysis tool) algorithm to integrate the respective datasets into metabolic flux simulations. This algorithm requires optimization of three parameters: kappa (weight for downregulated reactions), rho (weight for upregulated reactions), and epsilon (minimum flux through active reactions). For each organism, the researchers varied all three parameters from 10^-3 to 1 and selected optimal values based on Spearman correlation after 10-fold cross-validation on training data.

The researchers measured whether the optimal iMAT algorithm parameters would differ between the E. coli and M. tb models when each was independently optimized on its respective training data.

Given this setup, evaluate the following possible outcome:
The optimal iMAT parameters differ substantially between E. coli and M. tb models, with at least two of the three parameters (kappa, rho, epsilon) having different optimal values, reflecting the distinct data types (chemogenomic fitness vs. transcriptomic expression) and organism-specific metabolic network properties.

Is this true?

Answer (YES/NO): NO